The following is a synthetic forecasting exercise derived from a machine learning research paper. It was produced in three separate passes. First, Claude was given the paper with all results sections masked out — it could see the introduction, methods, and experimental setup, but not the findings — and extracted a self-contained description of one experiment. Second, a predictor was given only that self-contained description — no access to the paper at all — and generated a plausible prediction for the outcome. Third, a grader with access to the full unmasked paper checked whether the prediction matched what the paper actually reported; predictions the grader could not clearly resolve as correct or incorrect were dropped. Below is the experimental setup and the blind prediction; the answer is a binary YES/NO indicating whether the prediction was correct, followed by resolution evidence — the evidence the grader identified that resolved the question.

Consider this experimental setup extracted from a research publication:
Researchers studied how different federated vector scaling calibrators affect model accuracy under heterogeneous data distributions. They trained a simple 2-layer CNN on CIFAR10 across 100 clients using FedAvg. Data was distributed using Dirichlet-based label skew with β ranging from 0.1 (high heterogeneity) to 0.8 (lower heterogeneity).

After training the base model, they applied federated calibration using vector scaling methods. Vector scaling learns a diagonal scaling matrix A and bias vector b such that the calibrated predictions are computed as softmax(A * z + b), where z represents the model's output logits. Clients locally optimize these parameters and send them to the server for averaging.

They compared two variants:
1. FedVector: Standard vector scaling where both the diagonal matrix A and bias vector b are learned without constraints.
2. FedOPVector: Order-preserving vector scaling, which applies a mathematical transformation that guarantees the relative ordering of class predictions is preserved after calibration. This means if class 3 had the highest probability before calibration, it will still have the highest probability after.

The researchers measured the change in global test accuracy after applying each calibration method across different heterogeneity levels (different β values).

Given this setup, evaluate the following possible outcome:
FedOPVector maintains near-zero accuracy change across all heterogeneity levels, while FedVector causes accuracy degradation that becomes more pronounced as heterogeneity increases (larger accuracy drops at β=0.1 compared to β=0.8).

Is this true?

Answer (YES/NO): YES